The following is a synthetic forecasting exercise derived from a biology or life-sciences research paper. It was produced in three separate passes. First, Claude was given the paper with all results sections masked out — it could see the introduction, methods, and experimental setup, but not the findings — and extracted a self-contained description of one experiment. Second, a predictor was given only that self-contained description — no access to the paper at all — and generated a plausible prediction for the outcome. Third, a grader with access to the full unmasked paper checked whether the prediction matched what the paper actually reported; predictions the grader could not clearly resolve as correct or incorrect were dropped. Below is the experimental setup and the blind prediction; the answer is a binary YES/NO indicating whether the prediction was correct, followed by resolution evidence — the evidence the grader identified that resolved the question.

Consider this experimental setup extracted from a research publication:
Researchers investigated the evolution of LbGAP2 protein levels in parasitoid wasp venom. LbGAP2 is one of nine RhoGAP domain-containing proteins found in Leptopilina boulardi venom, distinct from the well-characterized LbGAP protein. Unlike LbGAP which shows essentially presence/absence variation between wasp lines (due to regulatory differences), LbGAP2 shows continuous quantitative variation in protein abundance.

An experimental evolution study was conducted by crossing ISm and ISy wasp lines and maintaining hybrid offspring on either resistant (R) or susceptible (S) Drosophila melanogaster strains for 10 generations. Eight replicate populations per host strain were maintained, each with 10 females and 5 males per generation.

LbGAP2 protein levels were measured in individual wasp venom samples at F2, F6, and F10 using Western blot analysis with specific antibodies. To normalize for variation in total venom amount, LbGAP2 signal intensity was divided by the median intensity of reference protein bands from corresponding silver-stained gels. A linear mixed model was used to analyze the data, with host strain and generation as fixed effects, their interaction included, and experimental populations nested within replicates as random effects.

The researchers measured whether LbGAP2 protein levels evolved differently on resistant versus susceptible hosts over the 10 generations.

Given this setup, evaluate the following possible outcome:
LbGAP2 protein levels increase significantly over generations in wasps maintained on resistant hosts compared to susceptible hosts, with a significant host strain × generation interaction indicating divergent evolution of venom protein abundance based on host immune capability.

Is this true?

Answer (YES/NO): NO